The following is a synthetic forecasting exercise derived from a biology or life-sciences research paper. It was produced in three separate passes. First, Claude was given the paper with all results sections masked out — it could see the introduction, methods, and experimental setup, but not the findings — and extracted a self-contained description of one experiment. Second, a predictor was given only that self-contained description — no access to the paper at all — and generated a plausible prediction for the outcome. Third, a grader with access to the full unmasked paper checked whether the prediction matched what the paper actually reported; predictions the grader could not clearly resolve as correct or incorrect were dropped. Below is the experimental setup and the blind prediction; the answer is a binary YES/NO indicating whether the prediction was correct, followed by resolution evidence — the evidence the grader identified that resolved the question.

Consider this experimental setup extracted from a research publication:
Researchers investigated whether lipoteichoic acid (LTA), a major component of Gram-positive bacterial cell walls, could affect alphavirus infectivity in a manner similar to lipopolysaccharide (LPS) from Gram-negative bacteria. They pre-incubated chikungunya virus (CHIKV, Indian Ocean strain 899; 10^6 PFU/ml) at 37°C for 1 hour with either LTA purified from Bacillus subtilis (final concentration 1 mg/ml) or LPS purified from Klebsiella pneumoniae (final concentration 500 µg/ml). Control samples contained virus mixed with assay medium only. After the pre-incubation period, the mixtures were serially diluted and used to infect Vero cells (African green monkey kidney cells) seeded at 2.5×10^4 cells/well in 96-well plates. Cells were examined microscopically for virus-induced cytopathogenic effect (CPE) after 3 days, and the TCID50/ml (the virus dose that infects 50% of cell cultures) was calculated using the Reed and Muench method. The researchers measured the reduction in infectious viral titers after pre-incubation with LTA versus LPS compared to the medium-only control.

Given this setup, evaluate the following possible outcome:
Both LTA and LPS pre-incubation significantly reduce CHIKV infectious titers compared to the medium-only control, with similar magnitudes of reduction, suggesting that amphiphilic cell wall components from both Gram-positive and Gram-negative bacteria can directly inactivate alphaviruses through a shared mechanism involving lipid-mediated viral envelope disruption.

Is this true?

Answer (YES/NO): NO